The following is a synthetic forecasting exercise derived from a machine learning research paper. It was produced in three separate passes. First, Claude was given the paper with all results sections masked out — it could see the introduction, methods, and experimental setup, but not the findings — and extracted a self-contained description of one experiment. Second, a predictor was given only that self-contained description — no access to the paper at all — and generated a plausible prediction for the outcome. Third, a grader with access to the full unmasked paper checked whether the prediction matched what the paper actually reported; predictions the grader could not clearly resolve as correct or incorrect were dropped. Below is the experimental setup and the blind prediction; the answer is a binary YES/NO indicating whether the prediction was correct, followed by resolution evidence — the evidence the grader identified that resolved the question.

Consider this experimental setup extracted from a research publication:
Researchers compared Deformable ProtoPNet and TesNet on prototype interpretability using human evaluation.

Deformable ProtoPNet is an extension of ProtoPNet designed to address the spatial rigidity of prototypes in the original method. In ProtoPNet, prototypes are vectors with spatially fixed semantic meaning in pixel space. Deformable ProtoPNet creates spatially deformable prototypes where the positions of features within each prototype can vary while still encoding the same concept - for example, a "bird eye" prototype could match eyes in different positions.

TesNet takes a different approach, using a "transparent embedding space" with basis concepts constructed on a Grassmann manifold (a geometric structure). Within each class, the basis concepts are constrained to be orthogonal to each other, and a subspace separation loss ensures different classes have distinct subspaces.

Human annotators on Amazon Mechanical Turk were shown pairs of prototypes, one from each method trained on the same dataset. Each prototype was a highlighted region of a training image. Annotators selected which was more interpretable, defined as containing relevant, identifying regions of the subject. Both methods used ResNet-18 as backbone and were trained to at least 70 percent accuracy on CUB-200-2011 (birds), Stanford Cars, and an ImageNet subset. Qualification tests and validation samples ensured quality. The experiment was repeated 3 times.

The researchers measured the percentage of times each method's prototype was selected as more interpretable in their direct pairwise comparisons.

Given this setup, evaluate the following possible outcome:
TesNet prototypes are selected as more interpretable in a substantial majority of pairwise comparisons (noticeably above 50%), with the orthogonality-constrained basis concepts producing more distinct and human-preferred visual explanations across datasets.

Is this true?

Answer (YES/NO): YES